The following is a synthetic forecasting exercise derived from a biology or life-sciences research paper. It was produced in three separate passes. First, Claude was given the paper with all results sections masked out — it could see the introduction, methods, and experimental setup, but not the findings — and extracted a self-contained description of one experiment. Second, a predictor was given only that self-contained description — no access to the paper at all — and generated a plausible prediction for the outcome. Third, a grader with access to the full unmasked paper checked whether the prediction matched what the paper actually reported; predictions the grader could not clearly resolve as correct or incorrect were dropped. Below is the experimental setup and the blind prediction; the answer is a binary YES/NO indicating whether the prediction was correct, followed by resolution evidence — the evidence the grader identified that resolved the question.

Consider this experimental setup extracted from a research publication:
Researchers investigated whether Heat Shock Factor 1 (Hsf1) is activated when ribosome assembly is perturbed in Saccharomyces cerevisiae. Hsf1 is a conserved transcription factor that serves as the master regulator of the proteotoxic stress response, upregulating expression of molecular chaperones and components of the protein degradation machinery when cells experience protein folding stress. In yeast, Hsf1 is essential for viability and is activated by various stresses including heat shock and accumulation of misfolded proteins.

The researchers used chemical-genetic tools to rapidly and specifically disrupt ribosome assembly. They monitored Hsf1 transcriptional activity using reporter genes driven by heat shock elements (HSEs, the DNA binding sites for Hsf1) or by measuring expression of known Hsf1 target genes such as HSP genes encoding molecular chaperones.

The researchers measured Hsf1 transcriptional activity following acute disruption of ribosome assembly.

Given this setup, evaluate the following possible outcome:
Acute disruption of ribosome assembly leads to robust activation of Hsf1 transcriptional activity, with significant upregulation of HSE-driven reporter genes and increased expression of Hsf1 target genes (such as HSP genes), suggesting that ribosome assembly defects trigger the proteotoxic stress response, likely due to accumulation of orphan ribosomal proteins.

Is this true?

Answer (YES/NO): YES